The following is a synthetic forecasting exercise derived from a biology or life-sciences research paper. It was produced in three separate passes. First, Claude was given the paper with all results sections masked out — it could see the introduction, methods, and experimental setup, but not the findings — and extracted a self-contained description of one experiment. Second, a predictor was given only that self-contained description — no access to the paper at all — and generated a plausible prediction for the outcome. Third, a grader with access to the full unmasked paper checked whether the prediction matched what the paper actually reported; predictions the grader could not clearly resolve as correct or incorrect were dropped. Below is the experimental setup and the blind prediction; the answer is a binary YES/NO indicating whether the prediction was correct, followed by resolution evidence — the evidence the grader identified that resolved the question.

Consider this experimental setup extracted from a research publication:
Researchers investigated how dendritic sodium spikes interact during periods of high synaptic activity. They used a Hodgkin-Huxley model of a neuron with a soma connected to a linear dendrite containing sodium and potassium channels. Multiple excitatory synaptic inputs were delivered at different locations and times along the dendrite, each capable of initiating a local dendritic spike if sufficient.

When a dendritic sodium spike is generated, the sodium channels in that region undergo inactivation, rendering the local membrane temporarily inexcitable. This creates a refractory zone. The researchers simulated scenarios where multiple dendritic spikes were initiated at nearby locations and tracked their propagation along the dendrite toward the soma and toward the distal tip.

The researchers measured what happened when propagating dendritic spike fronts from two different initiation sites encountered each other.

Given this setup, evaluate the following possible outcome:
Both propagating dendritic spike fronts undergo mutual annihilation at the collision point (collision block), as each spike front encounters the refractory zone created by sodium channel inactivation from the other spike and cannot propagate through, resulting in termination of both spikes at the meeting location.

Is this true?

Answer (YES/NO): YES